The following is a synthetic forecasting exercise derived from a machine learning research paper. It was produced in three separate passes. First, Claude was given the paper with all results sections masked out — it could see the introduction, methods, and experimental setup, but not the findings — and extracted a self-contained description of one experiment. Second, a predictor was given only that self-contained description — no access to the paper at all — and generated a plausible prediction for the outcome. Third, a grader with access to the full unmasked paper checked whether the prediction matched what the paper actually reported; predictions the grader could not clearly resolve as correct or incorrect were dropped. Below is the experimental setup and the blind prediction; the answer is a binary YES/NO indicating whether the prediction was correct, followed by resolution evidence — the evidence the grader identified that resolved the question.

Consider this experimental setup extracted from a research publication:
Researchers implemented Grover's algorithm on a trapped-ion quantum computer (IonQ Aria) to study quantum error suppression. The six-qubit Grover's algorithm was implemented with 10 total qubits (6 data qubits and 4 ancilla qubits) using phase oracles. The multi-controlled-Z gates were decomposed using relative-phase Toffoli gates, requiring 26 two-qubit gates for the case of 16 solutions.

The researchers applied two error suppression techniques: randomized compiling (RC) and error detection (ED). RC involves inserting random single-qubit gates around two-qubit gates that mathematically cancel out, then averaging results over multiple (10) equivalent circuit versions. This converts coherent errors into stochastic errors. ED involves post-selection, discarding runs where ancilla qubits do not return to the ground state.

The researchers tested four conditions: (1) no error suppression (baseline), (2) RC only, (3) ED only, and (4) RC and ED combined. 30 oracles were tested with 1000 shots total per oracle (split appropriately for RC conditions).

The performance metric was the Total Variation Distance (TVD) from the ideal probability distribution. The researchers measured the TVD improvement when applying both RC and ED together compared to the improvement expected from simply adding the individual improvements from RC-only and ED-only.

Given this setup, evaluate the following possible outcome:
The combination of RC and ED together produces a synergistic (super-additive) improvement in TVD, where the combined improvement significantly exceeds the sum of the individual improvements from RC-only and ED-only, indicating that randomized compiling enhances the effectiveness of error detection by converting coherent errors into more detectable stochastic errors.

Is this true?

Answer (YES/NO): YES